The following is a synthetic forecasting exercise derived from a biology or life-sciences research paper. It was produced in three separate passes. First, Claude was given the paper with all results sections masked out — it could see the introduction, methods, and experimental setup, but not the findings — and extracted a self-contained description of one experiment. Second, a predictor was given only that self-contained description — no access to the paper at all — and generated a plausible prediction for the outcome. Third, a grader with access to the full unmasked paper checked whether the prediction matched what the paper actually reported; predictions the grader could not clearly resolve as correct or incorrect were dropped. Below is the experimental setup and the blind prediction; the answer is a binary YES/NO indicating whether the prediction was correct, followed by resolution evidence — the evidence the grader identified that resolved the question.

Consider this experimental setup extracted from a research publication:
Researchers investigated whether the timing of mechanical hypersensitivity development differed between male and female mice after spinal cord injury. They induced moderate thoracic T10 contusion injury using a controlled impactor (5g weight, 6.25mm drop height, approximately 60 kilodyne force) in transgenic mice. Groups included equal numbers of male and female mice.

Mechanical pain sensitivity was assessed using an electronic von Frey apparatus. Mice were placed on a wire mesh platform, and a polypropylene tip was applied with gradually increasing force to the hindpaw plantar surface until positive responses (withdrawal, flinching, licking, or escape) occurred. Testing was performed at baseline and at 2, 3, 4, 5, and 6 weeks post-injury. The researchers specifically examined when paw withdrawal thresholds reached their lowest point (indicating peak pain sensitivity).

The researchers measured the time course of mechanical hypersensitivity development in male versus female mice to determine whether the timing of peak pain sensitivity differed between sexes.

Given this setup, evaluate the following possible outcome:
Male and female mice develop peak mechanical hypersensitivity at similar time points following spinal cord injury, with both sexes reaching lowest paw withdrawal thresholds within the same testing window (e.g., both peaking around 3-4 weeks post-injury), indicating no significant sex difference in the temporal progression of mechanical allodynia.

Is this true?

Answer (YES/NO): YES